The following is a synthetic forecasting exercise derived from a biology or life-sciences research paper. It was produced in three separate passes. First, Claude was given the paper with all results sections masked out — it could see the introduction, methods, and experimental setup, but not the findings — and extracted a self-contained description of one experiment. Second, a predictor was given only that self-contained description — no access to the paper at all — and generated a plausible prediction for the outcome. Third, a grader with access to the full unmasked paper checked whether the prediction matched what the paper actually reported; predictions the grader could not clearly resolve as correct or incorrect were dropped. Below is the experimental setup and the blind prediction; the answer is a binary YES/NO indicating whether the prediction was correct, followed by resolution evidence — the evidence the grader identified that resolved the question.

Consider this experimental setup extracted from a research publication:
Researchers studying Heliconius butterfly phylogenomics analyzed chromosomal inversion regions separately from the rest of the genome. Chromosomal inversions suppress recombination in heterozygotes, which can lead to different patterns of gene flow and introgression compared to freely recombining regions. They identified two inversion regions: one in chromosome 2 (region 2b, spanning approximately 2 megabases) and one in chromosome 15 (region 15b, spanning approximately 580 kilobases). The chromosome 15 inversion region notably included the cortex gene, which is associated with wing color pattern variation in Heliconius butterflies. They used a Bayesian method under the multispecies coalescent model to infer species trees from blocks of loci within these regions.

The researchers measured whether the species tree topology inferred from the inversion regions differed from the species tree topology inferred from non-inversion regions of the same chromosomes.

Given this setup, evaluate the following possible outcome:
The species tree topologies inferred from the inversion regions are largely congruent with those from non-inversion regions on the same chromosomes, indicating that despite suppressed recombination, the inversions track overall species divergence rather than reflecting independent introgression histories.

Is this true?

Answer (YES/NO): NO